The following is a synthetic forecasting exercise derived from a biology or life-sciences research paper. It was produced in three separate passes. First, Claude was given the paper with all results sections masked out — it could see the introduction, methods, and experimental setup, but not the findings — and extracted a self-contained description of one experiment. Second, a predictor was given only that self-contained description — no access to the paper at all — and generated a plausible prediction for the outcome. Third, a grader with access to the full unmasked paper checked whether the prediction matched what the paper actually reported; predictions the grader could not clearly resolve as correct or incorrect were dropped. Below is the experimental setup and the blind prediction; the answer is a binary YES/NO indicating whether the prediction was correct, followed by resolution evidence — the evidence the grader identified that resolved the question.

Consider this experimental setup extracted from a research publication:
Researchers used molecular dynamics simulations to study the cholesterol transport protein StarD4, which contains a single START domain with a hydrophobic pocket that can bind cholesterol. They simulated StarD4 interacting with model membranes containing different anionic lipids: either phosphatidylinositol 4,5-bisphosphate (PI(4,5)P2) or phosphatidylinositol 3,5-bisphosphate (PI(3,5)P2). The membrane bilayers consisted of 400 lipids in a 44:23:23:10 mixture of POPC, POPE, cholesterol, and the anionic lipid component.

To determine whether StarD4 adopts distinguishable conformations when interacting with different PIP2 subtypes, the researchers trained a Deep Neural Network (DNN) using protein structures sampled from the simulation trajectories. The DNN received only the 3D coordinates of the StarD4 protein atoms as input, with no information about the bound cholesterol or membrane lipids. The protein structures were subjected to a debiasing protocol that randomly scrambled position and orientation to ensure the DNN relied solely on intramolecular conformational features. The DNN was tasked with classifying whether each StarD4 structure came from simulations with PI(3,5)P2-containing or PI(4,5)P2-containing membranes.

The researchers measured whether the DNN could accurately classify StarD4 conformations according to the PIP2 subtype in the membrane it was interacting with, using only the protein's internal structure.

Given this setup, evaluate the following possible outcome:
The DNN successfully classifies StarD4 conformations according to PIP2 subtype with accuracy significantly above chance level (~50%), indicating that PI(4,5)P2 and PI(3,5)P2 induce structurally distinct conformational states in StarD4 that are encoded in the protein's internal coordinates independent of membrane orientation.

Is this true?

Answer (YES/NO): YES